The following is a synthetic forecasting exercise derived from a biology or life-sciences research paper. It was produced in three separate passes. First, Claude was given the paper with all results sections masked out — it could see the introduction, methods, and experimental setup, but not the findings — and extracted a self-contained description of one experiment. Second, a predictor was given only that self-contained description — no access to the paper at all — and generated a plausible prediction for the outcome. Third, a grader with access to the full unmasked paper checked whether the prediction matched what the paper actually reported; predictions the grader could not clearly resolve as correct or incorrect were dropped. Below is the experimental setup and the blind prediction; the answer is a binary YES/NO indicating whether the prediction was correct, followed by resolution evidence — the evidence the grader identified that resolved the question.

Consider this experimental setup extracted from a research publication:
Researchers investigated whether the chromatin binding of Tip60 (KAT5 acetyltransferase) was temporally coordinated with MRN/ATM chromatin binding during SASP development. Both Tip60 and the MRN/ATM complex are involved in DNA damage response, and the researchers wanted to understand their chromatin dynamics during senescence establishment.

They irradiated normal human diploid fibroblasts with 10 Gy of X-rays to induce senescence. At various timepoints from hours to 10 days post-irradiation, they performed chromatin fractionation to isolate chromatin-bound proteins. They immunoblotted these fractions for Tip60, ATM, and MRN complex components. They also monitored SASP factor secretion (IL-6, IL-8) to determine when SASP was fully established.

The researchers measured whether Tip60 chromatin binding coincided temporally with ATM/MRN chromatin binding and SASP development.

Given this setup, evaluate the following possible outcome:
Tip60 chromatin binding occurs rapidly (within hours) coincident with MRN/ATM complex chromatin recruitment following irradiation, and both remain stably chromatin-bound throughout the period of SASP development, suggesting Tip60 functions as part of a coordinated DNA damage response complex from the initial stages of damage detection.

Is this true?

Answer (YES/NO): NO